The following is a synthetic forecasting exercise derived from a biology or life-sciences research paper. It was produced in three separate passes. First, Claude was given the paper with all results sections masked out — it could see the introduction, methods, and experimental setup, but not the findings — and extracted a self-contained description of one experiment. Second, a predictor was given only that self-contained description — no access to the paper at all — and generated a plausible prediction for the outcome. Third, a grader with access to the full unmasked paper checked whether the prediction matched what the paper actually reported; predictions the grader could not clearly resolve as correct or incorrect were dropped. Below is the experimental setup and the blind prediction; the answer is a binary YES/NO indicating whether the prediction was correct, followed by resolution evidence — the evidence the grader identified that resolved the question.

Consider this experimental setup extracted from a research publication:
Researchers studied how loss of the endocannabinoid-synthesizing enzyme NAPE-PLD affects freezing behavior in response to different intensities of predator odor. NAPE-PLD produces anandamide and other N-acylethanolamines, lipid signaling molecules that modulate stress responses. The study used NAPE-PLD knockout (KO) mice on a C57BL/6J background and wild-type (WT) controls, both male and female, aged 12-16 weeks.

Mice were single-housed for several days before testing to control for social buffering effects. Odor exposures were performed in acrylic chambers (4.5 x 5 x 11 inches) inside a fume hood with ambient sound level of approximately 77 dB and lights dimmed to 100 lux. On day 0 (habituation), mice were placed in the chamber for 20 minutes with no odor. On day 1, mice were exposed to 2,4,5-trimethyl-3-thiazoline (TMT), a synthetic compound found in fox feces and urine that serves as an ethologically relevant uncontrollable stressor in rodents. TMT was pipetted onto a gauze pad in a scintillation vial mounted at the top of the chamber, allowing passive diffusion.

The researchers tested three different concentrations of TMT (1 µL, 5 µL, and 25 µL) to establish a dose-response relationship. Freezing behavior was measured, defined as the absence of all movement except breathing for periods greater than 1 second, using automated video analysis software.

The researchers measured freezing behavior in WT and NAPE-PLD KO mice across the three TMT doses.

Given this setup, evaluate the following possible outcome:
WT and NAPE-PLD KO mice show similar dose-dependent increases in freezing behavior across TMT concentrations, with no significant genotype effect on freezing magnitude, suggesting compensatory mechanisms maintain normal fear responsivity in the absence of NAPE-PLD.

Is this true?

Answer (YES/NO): NO